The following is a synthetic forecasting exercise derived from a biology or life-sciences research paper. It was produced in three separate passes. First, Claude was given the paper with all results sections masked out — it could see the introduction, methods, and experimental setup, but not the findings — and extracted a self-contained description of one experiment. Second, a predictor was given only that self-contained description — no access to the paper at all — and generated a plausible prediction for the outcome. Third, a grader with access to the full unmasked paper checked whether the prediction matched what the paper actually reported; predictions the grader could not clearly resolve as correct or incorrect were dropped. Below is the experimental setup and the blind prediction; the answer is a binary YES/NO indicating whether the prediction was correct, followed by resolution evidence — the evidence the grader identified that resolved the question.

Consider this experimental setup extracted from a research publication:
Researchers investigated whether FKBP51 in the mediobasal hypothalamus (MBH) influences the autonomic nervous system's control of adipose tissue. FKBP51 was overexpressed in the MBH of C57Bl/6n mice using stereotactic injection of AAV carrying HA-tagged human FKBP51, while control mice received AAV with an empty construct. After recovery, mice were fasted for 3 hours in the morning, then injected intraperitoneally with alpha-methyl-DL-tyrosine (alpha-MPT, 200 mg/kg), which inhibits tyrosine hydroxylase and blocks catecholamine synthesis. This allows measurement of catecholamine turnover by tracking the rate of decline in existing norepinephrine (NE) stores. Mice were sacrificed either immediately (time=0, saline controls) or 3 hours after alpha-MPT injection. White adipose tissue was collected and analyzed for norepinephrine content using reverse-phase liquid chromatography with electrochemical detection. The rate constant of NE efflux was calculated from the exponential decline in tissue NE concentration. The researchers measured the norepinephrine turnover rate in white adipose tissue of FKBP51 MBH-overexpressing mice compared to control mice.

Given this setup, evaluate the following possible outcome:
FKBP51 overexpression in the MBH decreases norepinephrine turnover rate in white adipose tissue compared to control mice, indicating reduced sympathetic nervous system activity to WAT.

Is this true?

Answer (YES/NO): YES